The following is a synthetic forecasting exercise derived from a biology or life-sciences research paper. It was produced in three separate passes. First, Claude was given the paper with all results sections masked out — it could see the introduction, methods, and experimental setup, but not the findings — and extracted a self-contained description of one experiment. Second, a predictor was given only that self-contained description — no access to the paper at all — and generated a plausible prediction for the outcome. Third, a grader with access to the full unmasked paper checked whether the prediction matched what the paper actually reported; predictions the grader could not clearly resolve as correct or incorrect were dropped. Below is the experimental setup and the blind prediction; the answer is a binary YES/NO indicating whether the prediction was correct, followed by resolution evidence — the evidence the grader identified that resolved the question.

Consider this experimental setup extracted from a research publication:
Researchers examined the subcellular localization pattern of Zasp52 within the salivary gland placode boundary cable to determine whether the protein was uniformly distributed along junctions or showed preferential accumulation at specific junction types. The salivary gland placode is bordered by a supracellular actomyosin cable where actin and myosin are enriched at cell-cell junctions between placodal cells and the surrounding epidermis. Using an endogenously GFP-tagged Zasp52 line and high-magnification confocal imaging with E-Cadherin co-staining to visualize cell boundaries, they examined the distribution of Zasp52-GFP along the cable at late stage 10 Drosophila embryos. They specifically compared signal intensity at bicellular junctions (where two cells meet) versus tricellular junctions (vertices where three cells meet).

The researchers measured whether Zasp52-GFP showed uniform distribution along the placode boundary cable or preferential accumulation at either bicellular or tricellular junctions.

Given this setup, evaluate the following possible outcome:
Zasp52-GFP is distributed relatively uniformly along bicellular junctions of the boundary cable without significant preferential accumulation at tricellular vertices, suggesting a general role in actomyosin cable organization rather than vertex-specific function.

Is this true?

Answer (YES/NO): NO